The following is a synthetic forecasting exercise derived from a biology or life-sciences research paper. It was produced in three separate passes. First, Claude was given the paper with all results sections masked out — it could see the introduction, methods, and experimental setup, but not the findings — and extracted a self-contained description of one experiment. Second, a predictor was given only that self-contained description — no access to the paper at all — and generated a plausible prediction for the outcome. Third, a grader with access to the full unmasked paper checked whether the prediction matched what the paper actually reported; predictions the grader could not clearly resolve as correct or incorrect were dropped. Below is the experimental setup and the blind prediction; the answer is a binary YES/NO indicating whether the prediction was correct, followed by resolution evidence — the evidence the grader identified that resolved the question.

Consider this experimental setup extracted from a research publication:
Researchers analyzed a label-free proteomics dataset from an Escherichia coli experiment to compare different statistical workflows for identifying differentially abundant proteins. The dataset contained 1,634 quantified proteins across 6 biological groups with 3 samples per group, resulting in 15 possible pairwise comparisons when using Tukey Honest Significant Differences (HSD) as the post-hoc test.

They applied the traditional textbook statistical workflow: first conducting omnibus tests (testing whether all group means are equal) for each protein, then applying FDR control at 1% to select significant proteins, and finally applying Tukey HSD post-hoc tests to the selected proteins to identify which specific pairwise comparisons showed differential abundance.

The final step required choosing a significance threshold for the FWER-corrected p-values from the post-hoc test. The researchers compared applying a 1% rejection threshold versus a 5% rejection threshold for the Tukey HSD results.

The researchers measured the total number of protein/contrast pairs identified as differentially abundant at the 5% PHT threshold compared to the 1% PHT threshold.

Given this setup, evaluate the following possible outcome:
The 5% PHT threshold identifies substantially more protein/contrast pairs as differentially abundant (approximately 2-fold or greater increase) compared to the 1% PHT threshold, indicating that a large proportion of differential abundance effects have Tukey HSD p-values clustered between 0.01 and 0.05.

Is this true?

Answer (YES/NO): NO